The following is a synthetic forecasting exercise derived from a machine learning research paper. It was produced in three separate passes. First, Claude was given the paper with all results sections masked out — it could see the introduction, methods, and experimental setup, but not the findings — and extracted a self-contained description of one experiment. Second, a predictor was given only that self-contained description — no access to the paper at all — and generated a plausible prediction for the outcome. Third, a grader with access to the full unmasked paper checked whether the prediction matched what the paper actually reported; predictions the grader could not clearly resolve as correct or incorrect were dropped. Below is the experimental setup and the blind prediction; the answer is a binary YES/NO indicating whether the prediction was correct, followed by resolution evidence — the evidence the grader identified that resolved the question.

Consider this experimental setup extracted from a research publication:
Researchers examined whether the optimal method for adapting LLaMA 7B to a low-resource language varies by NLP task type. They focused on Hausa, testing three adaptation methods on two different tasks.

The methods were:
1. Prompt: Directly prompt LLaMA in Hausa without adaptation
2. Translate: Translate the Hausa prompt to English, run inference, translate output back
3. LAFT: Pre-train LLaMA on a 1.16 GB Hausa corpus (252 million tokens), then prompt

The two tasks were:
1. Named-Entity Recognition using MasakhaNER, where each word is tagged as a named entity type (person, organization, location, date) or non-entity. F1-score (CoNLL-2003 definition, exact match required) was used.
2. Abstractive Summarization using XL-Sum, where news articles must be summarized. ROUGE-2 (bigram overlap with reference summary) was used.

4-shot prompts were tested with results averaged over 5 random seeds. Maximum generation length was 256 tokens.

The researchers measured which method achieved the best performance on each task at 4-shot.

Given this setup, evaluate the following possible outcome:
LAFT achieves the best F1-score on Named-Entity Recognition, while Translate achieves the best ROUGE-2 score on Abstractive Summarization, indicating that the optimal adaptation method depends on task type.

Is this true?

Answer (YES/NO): NO